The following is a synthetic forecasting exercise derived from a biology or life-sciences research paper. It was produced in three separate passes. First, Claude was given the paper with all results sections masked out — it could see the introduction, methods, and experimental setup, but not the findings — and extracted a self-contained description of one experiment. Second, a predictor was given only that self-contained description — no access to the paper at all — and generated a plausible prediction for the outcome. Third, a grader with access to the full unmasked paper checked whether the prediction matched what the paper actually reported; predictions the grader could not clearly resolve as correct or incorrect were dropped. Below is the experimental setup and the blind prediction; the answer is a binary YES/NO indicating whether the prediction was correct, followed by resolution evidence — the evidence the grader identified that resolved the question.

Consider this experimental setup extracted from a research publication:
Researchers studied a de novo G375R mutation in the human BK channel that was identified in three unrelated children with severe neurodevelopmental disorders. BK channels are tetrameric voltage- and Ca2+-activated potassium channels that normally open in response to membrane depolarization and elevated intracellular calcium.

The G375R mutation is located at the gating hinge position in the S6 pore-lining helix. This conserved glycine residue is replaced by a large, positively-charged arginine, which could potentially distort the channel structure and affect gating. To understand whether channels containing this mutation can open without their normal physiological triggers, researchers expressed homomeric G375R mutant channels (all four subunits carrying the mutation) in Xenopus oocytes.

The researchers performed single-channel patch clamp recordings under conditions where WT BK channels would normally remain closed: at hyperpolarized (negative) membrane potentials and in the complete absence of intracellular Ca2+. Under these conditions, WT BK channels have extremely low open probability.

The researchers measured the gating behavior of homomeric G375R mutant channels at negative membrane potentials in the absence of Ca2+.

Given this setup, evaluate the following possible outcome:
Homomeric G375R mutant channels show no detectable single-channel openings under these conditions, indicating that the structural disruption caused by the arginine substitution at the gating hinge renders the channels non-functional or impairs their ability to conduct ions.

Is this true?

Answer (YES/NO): NO